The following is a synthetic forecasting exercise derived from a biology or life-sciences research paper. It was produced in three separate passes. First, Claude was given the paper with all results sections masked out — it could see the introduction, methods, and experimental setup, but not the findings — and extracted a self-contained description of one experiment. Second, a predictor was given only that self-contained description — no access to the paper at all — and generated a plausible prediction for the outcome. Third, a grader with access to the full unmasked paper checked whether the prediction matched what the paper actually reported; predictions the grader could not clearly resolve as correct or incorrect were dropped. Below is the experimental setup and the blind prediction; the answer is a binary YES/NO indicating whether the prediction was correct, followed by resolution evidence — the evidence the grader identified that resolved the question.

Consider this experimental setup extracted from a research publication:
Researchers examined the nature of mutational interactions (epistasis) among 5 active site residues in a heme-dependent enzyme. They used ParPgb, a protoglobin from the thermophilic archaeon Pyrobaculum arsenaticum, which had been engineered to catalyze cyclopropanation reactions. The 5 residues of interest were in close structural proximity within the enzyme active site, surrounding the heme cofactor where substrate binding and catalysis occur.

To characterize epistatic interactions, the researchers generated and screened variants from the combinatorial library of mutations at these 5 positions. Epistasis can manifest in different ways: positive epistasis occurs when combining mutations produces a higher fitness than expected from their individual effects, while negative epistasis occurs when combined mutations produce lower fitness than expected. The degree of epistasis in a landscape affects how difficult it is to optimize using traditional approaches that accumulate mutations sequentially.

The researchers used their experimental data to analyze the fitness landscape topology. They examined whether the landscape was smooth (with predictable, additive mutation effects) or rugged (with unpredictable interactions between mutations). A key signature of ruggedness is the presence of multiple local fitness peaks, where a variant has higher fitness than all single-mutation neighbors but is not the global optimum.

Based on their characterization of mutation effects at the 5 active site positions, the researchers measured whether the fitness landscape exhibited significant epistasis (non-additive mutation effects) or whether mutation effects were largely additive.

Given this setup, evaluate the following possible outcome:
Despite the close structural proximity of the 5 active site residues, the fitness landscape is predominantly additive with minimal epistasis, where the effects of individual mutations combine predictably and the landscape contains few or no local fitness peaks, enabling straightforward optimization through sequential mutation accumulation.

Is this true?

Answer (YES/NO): NO